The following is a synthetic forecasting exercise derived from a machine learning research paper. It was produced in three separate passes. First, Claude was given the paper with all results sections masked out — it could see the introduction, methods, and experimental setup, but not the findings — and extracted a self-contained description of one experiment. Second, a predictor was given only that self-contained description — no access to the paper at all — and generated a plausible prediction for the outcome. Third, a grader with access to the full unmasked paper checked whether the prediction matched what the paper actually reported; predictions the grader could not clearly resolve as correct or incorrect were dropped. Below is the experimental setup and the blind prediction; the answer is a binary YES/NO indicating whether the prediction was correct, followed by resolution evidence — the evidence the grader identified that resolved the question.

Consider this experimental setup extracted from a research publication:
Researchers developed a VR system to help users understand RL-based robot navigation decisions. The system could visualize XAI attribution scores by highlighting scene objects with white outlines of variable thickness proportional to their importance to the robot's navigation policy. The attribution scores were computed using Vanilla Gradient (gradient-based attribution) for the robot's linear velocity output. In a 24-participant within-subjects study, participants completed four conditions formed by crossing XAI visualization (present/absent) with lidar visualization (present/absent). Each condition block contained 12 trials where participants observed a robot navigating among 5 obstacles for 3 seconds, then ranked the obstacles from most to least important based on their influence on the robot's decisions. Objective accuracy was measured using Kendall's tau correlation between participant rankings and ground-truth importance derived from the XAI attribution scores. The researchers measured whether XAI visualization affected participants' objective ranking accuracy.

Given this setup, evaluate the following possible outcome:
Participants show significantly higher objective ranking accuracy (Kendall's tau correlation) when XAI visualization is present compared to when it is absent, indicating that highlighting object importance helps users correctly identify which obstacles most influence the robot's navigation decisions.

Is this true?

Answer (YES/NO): YES